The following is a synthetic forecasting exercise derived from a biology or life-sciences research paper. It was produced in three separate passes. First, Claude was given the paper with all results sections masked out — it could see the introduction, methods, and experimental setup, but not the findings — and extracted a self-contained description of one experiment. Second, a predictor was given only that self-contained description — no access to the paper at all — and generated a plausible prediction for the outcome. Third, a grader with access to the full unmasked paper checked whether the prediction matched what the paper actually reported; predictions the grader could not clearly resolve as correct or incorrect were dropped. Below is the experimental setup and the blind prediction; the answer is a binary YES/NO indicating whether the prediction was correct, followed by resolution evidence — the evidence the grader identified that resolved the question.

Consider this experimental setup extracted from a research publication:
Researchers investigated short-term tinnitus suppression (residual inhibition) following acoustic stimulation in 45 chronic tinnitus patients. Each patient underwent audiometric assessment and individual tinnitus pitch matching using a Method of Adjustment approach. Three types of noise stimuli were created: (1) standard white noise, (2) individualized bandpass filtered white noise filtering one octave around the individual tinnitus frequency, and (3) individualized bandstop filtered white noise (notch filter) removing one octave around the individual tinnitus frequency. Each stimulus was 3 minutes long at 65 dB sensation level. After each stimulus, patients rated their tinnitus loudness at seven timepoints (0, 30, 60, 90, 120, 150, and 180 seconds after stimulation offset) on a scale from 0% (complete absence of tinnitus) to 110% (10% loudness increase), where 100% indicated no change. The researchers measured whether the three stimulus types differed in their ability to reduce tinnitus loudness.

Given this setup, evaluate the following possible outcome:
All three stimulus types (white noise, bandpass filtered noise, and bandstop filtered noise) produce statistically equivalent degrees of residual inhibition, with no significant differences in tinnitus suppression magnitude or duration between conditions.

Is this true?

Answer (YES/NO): NO